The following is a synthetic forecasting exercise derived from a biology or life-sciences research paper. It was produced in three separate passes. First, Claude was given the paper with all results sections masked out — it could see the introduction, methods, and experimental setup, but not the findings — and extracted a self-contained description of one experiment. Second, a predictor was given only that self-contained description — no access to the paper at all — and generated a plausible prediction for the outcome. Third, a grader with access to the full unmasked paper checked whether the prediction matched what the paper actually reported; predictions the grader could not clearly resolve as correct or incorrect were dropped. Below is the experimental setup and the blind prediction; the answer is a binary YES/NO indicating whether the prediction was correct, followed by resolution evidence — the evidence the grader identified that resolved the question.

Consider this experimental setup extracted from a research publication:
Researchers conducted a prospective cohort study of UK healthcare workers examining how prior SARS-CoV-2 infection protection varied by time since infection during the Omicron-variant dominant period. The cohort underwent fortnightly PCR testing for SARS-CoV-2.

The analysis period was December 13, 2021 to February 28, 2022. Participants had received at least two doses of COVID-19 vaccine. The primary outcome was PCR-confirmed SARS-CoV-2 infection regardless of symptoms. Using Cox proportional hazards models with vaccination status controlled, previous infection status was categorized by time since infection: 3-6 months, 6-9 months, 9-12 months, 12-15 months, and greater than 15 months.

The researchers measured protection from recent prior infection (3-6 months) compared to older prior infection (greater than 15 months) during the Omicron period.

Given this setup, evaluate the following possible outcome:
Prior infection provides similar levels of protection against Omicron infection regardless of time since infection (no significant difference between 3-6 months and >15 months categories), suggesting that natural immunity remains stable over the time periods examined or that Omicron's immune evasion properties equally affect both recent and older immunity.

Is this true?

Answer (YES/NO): NO